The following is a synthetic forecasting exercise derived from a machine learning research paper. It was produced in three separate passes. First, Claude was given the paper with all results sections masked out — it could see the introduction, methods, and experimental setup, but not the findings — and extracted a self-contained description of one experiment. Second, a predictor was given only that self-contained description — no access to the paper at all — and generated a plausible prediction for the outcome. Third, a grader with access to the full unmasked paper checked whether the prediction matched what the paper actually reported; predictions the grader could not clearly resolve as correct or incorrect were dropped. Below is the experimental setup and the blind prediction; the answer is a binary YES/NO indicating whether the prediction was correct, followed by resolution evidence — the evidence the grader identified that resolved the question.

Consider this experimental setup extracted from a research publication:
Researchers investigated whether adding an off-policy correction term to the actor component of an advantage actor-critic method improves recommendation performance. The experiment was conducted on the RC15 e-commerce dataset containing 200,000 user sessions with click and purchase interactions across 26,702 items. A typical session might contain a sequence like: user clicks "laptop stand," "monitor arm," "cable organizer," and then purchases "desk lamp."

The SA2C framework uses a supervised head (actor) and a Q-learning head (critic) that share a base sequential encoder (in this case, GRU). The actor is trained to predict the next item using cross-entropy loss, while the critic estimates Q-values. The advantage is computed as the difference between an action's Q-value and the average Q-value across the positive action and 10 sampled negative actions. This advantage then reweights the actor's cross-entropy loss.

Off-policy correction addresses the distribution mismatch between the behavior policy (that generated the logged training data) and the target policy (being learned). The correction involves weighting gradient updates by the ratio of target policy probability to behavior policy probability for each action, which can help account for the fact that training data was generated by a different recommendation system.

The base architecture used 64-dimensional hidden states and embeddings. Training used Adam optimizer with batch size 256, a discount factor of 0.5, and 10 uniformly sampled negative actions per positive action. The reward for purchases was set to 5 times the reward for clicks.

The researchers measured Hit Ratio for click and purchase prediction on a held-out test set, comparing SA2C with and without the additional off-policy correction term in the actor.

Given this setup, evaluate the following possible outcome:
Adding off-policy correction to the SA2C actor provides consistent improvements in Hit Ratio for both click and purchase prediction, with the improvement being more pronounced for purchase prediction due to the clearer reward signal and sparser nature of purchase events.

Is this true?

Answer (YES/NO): NO